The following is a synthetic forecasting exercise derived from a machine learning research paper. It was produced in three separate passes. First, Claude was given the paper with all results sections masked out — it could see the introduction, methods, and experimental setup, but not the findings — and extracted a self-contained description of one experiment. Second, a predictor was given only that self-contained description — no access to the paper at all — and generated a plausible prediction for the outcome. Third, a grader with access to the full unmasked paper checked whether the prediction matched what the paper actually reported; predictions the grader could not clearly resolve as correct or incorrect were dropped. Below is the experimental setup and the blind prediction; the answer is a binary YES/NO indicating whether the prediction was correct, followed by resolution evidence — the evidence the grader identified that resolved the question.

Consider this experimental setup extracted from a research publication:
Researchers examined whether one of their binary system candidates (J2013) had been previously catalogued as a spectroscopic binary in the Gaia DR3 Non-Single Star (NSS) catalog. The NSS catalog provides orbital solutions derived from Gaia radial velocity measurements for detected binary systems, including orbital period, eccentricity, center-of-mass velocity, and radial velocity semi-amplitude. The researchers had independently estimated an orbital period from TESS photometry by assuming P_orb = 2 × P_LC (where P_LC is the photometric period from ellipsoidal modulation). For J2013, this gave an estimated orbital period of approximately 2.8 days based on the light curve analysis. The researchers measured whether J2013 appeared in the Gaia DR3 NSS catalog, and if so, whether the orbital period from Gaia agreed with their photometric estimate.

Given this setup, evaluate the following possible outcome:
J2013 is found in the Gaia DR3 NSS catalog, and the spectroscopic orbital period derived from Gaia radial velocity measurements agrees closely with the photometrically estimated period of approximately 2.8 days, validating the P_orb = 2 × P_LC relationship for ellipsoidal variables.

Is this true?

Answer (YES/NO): YES